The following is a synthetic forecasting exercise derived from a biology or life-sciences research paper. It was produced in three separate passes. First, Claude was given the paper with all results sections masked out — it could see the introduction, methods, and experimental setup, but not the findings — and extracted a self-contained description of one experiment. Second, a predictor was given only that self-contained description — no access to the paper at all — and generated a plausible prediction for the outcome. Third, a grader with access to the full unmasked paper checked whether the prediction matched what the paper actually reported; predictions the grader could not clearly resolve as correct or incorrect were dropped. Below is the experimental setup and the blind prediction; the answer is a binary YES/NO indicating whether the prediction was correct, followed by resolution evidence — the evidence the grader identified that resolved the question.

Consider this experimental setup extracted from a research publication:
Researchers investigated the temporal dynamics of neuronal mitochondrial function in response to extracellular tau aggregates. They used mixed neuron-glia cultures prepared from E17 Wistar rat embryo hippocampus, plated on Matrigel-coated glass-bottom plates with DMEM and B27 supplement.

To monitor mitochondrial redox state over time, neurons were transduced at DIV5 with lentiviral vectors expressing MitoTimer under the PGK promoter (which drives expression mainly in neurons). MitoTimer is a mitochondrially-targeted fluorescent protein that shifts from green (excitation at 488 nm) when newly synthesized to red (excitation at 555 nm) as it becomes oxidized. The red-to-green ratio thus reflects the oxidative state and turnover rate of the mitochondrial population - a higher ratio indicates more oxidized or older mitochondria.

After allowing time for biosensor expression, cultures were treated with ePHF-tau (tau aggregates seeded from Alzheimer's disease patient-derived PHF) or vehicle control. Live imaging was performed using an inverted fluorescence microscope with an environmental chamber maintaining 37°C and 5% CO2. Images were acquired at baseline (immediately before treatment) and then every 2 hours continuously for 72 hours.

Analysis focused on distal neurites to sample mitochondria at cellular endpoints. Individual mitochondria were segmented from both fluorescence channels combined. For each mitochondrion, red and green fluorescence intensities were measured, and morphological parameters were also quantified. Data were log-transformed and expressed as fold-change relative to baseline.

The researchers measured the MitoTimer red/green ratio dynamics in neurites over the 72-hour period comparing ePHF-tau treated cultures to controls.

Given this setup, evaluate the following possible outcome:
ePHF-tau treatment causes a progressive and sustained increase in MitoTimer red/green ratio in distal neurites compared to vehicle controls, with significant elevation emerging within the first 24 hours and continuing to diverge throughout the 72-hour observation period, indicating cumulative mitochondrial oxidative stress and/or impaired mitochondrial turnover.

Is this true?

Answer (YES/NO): YES